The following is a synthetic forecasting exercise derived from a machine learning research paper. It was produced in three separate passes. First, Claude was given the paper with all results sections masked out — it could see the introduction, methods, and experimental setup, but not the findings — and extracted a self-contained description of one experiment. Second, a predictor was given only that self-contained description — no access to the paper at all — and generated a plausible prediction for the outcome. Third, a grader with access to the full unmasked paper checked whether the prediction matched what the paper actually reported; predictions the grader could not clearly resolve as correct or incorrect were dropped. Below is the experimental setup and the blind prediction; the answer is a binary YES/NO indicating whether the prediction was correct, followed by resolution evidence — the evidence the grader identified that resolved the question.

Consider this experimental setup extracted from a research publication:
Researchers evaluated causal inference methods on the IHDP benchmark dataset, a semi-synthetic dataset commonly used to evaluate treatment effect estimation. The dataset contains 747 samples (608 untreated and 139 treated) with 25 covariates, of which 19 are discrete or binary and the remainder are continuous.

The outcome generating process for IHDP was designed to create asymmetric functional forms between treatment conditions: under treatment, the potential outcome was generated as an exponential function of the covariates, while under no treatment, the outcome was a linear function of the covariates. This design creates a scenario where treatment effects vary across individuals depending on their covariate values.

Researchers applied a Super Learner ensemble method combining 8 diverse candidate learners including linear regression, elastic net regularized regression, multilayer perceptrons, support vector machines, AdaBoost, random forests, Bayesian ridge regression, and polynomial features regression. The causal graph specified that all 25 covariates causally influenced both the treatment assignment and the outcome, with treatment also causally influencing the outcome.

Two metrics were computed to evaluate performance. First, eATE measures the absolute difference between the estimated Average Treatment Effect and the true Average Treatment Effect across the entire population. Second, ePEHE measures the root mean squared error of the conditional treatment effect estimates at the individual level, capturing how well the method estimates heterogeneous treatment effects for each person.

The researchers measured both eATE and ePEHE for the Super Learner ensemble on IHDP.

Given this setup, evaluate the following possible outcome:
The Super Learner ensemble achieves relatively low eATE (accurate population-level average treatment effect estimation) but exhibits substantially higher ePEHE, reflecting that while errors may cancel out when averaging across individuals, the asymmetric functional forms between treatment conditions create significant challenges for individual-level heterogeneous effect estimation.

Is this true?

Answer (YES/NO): NO